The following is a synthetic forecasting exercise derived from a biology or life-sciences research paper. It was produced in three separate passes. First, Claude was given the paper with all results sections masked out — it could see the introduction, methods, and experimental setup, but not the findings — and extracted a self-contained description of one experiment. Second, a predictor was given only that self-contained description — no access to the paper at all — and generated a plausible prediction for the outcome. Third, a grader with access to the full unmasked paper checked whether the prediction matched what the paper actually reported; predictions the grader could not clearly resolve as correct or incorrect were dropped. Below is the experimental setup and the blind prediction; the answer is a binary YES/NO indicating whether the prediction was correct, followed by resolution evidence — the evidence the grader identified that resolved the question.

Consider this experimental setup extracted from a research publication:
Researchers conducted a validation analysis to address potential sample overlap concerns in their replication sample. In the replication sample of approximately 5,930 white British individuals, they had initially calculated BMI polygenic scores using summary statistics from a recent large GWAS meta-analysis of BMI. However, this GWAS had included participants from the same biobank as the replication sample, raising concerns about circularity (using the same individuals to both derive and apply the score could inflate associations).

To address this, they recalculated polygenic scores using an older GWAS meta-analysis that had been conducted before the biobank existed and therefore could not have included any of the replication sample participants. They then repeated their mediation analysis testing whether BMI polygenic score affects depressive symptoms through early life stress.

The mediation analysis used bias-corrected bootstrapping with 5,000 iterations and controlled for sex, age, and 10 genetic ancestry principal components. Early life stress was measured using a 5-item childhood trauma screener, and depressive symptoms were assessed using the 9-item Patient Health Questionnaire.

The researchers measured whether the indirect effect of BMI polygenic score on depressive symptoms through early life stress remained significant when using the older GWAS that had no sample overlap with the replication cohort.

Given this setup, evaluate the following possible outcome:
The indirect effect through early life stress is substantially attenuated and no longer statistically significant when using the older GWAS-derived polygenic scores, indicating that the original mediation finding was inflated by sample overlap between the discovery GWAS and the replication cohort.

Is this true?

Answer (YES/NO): NO